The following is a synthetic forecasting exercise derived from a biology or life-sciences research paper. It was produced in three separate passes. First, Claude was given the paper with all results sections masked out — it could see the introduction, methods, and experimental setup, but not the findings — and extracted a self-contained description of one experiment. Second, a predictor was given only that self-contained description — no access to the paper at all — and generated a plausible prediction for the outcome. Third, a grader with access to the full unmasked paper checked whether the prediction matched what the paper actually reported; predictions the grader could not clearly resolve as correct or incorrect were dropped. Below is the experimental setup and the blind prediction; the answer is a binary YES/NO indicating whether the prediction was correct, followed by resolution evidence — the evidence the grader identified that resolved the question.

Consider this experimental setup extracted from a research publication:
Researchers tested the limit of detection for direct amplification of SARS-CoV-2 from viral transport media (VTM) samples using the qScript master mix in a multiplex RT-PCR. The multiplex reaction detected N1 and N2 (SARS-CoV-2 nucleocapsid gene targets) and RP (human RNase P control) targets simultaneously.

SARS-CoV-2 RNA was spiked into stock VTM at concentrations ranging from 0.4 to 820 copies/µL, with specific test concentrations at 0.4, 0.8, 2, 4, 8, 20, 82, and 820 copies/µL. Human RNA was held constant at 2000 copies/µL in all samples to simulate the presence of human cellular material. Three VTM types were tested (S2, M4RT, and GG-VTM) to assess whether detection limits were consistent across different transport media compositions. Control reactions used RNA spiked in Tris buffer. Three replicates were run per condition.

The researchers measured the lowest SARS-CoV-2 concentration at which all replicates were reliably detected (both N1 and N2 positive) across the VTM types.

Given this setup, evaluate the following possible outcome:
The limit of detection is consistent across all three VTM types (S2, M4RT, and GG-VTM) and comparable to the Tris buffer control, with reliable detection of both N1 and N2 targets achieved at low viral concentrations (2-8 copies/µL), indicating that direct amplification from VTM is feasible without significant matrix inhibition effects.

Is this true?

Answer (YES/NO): YES